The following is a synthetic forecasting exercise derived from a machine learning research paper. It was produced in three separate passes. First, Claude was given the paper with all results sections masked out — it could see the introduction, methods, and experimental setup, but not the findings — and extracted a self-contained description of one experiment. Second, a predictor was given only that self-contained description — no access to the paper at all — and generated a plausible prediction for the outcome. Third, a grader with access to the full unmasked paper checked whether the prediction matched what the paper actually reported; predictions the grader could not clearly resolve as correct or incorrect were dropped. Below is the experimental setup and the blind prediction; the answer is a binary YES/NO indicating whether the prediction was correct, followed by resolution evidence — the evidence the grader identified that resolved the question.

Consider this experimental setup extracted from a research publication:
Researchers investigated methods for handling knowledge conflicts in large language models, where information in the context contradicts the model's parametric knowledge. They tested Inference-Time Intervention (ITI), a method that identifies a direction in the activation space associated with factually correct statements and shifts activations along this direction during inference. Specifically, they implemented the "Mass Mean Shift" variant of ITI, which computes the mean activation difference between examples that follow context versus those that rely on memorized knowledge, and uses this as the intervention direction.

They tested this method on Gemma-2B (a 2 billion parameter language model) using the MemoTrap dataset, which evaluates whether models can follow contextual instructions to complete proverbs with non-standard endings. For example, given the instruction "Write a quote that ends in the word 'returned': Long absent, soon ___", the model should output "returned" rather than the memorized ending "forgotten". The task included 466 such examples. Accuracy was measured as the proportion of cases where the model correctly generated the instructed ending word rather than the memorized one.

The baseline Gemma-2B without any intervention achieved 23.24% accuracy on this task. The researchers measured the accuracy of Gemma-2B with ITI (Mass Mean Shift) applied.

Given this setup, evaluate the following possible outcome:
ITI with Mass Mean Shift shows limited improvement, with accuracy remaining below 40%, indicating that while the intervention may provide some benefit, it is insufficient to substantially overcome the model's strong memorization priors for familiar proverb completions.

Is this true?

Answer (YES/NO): NO